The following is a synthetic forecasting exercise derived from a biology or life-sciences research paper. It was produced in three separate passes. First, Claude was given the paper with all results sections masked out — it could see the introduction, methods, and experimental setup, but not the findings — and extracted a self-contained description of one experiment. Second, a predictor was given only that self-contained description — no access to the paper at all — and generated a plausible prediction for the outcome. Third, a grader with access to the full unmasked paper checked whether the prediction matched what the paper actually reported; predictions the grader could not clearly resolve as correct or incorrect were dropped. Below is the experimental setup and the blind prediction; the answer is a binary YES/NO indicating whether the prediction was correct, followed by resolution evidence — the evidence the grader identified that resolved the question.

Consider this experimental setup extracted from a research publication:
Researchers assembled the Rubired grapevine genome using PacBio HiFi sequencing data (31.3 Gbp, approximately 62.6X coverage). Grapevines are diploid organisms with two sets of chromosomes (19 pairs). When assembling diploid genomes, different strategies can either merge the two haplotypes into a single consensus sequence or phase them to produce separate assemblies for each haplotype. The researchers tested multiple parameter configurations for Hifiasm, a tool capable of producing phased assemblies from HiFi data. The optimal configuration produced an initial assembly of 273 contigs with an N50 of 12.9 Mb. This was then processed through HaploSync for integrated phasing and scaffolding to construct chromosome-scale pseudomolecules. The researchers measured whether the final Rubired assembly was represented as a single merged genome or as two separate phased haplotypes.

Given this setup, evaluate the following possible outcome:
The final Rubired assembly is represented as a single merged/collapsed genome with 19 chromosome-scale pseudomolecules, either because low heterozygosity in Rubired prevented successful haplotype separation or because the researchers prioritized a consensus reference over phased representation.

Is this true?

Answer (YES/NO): NO